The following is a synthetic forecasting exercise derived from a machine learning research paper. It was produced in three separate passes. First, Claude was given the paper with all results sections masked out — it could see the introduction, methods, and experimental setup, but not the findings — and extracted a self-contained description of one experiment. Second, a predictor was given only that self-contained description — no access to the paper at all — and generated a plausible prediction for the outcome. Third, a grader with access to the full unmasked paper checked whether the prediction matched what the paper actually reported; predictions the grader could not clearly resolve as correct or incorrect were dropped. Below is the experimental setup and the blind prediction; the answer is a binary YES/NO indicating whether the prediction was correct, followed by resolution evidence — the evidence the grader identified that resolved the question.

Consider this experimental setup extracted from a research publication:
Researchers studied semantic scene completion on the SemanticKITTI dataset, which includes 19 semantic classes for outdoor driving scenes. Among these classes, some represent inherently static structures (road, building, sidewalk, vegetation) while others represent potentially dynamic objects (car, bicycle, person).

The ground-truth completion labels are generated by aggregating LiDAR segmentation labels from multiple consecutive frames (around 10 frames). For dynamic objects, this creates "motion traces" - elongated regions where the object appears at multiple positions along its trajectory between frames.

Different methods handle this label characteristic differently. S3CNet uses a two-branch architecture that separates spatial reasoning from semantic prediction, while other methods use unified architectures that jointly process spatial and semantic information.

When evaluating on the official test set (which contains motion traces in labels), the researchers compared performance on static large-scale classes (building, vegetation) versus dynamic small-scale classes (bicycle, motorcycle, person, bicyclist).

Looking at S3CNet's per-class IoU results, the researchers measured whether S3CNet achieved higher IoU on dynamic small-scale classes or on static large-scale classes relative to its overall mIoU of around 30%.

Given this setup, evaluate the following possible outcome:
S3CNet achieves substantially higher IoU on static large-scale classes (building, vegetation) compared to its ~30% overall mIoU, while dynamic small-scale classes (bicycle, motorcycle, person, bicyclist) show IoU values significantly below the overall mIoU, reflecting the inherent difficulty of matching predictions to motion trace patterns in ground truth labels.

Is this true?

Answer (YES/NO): NO